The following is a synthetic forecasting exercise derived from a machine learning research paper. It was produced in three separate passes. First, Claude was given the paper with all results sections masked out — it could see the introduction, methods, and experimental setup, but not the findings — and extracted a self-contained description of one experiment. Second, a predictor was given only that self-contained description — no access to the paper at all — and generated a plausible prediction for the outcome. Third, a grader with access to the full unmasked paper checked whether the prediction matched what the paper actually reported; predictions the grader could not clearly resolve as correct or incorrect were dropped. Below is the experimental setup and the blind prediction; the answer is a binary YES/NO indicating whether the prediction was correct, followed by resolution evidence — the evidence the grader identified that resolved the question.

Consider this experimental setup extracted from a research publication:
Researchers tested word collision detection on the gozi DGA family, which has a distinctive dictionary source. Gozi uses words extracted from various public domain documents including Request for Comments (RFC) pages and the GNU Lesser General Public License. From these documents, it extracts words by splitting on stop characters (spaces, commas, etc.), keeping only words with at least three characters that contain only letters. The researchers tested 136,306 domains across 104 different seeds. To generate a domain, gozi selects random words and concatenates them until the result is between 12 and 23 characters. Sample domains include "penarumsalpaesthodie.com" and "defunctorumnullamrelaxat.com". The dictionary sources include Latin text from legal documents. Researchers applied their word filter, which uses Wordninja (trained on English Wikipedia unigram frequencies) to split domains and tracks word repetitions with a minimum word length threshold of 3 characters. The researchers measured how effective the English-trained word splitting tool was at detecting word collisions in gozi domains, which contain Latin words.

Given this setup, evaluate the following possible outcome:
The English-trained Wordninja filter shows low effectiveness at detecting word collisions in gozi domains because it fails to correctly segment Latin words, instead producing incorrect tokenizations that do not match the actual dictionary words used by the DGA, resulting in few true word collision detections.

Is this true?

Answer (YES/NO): NO